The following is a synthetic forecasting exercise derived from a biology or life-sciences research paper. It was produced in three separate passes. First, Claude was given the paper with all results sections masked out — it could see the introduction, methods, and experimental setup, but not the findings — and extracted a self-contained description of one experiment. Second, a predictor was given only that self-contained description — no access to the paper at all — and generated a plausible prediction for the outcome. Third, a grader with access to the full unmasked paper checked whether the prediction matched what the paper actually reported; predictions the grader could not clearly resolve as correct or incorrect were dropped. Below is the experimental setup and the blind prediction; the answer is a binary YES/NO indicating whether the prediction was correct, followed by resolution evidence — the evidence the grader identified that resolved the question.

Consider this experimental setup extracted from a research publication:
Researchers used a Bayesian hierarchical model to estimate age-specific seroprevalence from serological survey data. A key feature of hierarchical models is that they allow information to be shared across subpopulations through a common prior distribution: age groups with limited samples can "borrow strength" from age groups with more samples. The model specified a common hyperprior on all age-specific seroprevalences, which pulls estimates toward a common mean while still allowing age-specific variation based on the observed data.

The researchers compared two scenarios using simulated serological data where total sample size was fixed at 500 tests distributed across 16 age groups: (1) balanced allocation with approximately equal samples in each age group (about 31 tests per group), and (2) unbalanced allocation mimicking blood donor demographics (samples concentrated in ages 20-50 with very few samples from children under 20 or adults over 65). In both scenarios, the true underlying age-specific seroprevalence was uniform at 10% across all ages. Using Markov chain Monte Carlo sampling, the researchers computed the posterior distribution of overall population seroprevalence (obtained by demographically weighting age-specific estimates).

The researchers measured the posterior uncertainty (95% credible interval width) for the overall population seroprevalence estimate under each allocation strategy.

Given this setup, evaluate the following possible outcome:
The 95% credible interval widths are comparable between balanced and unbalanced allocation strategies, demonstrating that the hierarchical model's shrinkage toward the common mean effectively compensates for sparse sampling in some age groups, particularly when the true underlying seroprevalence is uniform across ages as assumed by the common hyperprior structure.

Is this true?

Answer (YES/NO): NO